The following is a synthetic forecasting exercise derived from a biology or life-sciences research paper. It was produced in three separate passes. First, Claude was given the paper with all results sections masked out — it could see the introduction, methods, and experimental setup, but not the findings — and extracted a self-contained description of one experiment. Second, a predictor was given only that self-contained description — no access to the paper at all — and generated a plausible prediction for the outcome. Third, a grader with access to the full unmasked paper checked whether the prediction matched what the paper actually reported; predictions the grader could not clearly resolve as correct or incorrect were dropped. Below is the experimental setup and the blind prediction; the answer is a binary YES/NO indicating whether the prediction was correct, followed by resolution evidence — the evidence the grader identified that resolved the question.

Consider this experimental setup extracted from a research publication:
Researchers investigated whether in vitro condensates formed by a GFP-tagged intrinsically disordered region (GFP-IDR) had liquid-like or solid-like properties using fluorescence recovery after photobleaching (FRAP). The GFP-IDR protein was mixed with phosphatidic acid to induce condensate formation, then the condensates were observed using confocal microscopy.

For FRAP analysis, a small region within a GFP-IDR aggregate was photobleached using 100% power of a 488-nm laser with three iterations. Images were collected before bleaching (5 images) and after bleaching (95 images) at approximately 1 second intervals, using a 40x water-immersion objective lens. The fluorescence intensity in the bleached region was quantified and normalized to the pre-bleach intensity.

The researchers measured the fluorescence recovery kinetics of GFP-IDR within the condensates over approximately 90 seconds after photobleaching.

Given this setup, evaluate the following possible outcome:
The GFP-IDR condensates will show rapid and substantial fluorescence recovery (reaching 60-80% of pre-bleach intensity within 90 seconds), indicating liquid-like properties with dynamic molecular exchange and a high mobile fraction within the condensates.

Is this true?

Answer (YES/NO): NO